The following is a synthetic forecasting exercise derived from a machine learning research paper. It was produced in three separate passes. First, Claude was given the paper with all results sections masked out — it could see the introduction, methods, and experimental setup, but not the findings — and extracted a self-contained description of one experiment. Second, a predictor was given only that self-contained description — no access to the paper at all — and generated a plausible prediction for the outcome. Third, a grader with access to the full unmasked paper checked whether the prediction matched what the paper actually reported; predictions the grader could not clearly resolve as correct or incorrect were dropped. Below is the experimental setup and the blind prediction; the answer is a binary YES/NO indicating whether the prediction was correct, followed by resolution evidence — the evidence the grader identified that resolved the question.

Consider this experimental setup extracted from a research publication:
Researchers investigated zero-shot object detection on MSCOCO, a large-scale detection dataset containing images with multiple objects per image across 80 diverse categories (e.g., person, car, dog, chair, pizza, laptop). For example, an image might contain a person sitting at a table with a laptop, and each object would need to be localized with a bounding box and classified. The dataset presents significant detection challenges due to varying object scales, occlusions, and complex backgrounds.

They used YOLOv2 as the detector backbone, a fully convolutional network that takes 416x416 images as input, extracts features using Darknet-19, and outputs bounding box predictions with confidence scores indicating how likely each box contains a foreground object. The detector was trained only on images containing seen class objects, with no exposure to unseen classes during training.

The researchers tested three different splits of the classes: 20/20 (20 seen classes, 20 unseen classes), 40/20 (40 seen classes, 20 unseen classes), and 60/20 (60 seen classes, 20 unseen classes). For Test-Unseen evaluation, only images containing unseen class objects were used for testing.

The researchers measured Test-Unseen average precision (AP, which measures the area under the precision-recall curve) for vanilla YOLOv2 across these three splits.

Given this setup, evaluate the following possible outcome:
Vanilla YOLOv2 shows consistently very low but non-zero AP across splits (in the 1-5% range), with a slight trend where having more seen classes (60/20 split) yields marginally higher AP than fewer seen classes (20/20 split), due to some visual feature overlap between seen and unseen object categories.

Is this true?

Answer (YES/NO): NO